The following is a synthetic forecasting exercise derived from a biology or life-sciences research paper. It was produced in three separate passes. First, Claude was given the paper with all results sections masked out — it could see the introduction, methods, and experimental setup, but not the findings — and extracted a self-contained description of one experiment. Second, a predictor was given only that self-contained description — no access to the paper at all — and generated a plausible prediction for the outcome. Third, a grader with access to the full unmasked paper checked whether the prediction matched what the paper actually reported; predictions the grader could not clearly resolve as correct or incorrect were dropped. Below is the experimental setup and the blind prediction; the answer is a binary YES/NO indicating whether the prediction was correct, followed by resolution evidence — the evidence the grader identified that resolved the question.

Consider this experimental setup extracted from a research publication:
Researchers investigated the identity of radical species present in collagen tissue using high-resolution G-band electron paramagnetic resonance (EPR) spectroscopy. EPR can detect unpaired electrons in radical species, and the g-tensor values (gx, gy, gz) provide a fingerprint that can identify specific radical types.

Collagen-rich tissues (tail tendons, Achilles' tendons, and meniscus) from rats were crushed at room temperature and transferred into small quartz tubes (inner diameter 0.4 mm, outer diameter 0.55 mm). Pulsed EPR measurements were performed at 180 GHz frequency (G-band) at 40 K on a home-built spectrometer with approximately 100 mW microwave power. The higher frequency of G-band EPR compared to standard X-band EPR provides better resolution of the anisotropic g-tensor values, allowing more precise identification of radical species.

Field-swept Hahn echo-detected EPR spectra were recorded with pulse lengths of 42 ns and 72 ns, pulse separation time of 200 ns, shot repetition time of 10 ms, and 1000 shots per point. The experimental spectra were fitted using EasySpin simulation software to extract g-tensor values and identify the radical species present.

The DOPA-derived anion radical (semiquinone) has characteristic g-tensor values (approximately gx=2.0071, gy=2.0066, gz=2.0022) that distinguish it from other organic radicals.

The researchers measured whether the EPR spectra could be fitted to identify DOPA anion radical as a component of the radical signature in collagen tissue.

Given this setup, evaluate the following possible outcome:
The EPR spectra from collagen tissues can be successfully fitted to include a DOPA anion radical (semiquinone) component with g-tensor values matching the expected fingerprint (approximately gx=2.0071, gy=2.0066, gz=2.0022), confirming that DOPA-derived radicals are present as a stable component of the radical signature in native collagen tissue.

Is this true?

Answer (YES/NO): YES